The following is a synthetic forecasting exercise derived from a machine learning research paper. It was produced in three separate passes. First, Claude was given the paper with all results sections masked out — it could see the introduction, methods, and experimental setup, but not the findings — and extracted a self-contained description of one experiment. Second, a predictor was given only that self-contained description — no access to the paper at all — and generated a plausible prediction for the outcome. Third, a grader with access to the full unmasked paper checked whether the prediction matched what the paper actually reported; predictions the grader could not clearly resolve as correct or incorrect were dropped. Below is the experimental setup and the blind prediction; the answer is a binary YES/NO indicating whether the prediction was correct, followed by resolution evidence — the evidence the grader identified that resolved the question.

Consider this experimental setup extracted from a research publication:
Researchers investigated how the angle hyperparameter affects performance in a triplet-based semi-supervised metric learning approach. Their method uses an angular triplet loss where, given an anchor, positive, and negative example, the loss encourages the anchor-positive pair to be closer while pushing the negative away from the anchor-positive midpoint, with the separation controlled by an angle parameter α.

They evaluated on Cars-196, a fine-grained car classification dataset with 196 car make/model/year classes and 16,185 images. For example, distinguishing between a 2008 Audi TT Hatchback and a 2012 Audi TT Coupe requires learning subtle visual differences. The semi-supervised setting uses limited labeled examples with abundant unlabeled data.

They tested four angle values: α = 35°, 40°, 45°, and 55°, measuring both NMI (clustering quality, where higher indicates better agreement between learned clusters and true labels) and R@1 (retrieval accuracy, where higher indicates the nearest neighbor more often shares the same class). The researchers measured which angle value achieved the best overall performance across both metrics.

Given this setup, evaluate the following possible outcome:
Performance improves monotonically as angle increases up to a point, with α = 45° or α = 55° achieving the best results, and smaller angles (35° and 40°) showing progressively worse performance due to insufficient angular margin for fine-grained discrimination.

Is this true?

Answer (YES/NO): NO